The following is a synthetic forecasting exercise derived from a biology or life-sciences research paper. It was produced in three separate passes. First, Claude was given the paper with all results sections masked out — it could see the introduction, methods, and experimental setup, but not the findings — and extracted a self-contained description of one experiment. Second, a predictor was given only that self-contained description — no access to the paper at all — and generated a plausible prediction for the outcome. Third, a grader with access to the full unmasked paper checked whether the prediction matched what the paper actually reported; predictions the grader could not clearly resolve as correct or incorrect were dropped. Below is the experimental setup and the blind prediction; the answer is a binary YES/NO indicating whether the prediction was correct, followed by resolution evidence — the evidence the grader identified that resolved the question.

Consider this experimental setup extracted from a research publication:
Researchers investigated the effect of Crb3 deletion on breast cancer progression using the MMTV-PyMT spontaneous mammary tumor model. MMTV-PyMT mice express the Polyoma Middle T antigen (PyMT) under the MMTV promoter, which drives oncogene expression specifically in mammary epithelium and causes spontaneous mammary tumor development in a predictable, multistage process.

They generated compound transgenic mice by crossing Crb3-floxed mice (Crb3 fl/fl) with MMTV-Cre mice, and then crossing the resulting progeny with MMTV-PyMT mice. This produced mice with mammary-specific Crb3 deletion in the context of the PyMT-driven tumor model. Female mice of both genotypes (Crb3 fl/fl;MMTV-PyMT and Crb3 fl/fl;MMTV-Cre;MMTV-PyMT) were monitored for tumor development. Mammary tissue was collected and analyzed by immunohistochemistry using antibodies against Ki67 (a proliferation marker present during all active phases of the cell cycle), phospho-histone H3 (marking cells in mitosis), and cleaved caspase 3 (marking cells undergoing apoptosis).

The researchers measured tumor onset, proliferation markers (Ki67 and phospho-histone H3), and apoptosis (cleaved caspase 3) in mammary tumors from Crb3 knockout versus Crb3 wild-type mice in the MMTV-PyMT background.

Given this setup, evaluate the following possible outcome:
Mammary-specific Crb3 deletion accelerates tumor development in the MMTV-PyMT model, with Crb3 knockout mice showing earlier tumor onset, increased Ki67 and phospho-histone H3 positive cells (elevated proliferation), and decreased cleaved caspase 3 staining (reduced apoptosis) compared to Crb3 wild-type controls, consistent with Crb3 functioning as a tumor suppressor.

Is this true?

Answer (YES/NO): YES